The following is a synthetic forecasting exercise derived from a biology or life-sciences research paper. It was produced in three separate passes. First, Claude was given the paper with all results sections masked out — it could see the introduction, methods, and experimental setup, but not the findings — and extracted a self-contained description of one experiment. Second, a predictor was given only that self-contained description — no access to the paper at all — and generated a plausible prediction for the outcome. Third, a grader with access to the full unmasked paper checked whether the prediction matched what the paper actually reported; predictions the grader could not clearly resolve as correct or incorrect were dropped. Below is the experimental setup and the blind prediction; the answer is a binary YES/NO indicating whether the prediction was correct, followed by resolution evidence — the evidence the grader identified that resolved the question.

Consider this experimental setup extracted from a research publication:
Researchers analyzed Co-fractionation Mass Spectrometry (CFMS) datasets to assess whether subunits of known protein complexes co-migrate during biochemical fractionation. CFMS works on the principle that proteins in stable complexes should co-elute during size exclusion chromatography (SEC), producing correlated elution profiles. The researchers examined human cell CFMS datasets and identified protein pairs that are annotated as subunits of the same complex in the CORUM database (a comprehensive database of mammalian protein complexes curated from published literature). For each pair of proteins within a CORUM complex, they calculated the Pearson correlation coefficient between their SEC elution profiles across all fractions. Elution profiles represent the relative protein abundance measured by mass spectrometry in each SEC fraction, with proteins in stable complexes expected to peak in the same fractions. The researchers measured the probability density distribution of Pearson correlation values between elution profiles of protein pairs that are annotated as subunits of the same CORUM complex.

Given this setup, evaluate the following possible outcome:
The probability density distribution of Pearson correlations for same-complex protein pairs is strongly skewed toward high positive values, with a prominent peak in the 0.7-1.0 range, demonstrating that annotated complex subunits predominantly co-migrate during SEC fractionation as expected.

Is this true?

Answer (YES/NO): NO